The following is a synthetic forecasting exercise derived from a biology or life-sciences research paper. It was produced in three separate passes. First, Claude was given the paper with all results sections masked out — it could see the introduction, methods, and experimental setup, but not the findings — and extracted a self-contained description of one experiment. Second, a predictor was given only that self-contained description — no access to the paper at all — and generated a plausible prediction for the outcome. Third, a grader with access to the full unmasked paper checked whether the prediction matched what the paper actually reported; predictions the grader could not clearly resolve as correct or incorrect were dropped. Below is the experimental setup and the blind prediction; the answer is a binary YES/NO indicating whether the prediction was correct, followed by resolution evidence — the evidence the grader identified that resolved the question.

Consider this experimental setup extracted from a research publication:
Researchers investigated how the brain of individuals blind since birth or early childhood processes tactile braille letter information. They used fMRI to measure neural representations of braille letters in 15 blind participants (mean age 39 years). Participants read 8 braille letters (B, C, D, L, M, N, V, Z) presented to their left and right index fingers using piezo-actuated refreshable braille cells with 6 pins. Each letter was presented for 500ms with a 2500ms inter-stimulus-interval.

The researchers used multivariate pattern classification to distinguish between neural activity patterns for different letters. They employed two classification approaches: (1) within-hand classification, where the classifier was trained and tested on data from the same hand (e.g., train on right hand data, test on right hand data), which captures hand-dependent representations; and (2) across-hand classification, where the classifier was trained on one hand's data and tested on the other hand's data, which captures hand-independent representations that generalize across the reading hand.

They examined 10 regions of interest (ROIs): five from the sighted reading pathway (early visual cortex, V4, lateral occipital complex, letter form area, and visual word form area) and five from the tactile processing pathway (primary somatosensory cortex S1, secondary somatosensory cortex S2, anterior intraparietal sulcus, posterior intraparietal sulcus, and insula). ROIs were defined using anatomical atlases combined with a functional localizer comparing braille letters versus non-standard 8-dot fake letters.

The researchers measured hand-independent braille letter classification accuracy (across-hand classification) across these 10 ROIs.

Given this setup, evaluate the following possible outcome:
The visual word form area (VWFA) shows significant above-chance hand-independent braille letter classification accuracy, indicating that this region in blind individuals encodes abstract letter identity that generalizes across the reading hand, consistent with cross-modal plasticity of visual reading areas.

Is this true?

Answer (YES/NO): YES